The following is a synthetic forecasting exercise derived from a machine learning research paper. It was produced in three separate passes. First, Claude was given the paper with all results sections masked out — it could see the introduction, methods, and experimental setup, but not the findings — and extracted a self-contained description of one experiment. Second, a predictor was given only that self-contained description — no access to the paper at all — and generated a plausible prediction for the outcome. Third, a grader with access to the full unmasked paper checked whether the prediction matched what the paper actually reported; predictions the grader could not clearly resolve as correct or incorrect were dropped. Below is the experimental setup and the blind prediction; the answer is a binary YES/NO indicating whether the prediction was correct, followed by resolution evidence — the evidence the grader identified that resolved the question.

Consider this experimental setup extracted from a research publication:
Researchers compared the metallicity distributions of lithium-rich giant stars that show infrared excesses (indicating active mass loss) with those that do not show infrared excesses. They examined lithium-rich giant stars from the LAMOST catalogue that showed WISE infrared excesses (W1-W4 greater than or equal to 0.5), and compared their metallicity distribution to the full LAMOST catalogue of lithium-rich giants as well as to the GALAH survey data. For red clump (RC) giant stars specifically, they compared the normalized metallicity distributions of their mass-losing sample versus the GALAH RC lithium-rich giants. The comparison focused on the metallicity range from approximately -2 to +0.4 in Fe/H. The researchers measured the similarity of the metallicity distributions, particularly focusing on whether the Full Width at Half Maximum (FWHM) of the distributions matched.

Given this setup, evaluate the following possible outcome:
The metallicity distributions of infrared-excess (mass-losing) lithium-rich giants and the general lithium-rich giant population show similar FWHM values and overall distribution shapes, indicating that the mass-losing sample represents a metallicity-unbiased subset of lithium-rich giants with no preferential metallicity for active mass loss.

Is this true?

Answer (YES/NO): YES